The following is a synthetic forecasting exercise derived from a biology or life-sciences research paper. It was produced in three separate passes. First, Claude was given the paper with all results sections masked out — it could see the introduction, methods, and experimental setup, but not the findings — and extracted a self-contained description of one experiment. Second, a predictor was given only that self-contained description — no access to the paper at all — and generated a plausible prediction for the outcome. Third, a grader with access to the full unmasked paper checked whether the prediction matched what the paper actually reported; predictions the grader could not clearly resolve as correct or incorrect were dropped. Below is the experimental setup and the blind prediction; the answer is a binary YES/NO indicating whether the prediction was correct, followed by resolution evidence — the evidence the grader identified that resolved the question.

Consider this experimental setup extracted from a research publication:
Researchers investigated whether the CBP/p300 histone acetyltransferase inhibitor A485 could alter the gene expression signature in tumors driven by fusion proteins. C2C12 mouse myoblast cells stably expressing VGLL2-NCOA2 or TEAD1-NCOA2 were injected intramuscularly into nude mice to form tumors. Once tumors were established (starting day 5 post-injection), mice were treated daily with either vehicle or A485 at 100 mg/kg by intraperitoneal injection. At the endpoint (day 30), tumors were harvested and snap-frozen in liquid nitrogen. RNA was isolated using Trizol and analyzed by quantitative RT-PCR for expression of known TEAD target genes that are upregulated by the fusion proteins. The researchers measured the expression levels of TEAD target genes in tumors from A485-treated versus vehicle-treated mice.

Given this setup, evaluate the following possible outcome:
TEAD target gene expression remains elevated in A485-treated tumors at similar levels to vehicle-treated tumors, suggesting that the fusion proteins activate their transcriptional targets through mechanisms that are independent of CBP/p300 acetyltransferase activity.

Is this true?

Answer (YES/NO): NO